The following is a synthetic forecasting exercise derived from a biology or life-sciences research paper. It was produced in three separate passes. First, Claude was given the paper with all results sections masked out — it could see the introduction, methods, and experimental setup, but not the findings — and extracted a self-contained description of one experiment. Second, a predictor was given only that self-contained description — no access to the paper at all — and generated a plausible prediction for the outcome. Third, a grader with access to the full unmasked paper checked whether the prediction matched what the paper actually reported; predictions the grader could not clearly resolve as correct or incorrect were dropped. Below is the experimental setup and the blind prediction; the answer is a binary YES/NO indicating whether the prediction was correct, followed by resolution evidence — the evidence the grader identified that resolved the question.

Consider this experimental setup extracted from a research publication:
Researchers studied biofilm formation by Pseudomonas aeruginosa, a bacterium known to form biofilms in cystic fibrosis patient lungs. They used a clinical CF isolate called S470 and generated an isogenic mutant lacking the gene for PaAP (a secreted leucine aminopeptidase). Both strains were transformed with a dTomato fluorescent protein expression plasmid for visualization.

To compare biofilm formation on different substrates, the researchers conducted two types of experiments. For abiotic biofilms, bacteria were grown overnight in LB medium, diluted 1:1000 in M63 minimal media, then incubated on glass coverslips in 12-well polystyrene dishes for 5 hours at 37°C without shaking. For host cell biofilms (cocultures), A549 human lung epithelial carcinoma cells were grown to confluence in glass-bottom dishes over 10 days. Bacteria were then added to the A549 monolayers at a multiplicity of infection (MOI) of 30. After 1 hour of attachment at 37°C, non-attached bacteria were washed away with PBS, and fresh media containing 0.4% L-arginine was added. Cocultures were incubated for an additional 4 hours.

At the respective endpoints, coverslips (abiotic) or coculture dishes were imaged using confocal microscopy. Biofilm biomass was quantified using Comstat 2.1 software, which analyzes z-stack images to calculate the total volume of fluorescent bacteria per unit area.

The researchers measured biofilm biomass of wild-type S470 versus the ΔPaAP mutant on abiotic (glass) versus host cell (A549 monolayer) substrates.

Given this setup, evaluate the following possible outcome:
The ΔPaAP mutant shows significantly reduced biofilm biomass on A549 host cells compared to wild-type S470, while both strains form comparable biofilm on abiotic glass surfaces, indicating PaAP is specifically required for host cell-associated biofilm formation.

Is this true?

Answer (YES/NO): NO